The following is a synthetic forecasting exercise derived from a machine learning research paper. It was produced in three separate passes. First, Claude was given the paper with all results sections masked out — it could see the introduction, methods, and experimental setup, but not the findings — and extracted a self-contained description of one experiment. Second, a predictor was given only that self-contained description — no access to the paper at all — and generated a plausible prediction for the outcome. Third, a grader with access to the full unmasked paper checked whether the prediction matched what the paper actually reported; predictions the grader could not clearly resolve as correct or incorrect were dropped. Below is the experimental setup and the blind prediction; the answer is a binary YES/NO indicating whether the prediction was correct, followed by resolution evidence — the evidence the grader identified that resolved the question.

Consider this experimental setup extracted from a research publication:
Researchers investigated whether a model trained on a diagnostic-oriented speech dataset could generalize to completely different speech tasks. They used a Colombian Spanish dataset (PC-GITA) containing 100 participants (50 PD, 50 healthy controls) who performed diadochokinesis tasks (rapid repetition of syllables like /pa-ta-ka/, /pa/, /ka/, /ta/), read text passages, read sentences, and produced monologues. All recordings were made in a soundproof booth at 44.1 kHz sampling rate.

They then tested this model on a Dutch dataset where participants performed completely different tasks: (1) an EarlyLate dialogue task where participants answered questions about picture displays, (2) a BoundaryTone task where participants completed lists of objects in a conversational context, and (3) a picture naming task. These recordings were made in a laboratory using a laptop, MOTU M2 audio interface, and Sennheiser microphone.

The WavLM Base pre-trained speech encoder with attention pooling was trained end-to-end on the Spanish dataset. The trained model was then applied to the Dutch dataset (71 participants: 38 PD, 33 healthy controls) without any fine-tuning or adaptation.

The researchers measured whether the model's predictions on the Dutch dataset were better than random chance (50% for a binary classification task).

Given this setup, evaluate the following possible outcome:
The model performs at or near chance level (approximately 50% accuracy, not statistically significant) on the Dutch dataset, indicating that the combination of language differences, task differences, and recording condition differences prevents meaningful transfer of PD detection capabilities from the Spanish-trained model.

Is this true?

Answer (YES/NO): YES